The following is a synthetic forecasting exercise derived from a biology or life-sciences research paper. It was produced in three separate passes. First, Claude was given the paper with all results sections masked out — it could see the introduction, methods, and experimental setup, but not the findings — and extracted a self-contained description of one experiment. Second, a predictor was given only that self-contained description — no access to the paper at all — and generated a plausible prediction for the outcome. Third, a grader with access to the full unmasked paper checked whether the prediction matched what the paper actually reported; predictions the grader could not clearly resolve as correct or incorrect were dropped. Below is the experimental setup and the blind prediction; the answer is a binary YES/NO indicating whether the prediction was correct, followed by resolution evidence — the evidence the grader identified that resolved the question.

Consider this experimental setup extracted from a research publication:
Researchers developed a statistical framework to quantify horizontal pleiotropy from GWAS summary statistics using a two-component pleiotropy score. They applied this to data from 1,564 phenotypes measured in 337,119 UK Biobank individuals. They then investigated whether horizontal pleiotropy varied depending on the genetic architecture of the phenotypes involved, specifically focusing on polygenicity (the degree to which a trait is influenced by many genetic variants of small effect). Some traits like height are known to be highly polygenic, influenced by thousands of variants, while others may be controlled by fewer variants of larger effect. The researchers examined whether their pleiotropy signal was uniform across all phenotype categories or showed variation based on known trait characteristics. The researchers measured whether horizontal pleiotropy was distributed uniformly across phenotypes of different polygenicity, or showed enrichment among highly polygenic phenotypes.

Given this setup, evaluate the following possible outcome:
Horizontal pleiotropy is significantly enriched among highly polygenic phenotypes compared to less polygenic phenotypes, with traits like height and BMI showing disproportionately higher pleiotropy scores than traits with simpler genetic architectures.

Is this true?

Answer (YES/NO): YES